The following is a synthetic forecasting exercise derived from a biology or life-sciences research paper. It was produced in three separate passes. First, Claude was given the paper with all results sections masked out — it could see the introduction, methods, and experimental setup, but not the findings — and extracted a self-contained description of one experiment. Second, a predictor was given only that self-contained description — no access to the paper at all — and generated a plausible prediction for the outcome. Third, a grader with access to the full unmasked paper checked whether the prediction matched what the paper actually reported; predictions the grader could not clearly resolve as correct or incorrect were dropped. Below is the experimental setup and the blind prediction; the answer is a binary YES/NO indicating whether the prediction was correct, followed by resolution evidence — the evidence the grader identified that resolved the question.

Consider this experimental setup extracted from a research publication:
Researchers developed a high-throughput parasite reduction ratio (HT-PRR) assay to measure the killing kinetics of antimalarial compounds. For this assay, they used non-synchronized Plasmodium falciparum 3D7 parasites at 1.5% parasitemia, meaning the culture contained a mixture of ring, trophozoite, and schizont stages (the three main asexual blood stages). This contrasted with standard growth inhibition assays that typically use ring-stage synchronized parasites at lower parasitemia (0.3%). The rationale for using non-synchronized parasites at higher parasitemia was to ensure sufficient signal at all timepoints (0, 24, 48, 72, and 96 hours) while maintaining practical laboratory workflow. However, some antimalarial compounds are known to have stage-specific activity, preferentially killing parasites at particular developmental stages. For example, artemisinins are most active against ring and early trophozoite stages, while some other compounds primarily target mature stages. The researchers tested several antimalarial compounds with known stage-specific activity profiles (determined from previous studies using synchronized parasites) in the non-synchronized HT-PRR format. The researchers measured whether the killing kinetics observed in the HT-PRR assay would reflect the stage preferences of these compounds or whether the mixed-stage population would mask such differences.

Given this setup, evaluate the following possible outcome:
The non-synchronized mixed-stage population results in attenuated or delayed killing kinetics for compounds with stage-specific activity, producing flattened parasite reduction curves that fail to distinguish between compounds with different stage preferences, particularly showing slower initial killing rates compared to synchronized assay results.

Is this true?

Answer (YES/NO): NO